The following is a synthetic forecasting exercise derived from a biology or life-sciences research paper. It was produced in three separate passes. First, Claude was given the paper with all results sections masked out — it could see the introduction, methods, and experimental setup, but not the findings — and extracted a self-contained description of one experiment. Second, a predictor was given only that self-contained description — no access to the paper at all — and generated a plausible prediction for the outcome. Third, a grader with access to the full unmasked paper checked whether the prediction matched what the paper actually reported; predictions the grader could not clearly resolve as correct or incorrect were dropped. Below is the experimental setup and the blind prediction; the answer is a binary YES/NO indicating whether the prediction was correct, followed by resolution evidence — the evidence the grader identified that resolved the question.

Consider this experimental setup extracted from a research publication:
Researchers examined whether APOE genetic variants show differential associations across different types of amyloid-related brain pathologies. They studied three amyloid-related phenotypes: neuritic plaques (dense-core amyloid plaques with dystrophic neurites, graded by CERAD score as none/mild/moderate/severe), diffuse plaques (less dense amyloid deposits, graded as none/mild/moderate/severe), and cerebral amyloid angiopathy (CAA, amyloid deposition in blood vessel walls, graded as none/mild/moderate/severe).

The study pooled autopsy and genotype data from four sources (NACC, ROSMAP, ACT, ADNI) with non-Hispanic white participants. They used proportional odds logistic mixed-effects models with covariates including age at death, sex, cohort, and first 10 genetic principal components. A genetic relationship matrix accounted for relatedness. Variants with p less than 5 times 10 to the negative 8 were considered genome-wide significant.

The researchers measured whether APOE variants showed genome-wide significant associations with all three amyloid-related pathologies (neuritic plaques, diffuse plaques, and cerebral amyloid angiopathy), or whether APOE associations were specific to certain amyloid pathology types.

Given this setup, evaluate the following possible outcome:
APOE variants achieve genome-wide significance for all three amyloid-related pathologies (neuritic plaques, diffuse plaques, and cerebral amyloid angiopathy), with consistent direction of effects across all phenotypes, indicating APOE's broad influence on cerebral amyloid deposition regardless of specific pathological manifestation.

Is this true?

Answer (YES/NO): YES